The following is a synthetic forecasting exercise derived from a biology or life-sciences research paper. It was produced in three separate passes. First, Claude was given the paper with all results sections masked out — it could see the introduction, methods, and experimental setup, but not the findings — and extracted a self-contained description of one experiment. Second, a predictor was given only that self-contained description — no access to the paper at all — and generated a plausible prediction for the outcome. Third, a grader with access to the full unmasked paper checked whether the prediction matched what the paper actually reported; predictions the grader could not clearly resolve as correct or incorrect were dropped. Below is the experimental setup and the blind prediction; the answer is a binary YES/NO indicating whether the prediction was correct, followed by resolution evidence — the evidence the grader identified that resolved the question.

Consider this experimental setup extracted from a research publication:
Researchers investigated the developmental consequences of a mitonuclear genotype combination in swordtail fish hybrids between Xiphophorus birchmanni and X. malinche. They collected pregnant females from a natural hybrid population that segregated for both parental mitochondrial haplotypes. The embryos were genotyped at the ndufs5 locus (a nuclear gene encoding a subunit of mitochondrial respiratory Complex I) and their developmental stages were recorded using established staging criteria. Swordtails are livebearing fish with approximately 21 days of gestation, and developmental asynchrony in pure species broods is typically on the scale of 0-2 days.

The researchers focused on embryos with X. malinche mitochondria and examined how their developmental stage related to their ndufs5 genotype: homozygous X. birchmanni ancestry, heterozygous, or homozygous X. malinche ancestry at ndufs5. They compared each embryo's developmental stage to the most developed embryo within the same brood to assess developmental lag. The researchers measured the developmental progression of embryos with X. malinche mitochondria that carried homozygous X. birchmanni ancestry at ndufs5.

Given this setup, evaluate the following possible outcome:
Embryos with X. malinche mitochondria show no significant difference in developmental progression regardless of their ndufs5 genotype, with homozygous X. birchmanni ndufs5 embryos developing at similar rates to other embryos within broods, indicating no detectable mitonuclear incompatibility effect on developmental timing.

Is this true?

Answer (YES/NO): NO